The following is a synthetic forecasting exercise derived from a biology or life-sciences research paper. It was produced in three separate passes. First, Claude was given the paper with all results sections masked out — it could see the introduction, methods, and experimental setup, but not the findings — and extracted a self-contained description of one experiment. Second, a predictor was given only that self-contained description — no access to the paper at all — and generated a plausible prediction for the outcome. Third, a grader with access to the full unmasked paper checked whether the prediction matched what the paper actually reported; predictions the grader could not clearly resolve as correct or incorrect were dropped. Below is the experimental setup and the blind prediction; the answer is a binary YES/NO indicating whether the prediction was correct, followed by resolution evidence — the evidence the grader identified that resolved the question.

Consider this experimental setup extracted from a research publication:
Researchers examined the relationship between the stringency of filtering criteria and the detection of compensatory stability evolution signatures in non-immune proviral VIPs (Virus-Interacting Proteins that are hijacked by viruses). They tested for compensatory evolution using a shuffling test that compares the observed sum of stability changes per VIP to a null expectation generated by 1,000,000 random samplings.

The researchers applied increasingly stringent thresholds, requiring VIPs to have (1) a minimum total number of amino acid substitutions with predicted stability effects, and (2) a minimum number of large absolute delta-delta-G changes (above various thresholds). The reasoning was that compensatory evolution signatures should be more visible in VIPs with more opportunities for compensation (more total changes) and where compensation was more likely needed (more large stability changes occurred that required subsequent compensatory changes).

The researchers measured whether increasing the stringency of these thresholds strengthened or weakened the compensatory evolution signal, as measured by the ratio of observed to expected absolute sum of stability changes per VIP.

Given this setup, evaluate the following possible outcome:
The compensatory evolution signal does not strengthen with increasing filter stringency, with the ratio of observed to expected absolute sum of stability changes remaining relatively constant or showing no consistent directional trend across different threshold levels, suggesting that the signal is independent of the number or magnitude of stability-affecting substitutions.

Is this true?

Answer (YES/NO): NO